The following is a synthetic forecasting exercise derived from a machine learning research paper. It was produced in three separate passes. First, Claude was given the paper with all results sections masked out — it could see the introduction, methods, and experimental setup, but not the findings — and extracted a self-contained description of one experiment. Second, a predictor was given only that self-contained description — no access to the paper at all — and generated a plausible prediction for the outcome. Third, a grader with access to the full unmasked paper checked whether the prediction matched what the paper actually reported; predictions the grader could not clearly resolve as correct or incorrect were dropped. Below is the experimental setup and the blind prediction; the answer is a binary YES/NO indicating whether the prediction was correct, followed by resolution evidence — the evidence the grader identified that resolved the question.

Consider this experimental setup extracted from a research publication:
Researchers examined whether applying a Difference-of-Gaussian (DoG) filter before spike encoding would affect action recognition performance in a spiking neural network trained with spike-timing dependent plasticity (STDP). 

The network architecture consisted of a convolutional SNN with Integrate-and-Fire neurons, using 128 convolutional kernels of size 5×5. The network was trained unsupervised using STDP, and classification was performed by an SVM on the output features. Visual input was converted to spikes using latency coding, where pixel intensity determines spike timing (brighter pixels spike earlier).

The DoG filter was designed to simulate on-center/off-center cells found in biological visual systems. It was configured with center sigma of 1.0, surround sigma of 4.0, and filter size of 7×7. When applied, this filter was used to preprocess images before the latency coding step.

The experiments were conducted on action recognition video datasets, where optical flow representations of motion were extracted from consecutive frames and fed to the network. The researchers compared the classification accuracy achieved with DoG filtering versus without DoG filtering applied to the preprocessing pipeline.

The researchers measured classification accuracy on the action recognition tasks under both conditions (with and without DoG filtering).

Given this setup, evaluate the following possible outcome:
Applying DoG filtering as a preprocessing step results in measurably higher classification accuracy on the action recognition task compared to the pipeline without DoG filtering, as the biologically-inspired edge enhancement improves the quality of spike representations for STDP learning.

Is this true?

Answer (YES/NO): YES